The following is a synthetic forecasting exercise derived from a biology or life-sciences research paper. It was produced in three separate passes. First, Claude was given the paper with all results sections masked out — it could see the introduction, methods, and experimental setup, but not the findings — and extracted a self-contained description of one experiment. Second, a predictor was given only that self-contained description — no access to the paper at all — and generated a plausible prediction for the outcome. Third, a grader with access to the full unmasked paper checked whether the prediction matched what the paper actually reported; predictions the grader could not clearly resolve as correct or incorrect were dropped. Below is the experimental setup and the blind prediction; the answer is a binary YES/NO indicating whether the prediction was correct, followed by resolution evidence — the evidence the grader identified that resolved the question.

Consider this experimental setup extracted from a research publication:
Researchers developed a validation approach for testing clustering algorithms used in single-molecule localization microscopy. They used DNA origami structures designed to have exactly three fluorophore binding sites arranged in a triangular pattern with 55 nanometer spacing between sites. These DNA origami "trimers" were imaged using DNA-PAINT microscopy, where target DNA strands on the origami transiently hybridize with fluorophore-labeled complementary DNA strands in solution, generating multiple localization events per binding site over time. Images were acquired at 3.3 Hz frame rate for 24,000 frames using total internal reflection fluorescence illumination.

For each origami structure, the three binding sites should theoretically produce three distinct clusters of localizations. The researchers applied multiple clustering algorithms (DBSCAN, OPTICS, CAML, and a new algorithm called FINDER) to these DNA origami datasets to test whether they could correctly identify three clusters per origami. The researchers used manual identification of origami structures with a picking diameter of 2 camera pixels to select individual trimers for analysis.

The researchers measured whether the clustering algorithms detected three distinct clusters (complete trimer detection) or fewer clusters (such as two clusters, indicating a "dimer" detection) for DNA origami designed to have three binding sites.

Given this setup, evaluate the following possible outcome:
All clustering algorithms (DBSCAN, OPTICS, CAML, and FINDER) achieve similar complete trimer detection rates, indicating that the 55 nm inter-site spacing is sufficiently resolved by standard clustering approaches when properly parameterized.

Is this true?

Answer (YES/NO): NO